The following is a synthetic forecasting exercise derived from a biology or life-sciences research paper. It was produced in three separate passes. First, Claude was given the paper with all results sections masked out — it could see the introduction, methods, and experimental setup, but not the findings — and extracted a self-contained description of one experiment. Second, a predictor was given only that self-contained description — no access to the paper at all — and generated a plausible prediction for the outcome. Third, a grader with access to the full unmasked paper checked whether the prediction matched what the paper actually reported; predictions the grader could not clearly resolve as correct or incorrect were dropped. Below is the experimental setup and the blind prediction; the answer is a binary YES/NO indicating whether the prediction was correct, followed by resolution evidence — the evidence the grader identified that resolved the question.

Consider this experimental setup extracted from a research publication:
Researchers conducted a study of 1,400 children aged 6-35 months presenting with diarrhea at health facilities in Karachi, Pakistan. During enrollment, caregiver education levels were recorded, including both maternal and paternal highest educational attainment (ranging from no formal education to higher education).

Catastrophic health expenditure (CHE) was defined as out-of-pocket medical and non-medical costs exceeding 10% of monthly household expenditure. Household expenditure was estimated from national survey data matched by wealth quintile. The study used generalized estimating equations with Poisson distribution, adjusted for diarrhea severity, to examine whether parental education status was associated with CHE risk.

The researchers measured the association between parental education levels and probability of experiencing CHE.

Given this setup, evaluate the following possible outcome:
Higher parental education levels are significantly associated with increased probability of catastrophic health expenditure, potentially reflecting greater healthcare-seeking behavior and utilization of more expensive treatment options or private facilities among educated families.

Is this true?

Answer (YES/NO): NO